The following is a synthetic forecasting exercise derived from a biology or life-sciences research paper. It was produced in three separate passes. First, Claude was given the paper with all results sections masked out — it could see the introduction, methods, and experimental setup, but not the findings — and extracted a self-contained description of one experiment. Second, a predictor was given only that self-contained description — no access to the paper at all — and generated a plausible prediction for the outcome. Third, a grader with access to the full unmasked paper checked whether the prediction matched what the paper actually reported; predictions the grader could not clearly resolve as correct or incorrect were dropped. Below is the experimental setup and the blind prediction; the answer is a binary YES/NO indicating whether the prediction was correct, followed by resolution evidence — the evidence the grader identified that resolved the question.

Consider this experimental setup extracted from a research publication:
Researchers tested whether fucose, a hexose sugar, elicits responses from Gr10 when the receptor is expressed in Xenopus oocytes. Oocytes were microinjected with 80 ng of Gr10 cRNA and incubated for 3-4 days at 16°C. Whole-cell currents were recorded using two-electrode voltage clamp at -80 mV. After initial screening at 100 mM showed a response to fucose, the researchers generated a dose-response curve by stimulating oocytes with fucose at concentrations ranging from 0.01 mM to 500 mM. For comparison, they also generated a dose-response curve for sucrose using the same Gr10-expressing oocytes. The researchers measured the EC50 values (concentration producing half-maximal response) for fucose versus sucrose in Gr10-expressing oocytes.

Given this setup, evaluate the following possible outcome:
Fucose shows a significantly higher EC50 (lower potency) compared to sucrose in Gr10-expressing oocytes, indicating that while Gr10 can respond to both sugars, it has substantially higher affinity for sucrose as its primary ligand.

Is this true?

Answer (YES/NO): NO